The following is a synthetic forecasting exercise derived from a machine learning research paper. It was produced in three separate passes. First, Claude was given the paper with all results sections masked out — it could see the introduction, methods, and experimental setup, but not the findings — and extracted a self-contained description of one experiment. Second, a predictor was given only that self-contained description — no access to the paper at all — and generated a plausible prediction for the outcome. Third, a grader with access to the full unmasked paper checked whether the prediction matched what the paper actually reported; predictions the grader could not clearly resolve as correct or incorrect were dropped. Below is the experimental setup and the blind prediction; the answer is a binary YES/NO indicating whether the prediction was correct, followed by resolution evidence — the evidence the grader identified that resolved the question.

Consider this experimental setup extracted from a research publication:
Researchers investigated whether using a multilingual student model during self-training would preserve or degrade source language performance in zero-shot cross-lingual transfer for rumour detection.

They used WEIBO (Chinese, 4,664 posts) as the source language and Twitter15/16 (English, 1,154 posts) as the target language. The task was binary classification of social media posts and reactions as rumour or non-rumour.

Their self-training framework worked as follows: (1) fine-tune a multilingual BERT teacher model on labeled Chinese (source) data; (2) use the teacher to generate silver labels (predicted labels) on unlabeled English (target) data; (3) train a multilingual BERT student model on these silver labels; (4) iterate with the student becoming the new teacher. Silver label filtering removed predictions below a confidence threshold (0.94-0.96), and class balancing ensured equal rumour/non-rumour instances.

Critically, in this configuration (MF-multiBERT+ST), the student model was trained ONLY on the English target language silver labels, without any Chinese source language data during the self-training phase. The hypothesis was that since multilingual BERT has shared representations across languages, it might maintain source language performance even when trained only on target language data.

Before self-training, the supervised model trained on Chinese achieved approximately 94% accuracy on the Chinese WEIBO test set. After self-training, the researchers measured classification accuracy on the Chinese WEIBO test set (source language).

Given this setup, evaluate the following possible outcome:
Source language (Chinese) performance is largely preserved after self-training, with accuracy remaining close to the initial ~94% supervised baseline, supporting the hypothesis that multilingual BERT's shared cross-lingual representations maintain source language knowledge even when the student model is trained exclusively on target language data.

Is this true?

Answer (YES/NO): NO